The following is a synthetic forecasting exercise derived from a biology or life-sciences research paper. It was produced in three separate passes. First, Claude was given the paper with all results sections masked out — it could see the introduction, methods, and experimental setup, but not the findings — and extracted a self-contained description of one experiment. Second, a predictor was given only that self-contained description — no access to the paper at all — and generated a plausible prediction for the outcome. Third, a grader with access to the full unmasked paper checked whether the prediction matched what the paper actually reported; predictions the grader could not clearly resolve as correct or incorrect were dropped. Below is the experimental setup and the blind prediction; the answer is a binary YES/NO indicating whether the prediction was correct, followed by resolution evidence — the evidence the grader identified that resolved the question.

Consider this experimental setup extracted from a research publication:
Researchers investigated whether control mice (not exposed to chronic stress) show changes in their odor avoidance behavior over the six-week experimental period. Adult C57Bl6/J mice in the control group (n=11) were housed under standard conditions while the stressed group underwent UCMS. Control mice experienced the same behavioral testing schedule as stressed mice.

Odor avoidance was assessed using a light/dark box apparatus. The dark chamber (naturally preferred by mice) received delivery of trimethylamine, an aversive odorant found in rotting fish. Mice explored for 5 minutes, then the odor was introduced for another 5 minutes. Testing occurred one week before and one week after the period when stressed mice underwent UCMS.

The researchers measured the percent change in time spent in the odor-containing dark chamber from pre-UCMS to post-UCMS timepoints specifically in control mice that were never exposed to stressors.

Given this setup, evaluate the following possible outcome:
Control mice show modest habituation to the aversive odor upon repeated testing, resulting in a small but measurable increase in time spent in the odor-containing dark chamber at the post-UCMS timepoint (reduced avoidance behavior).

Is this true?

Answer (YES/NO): NO